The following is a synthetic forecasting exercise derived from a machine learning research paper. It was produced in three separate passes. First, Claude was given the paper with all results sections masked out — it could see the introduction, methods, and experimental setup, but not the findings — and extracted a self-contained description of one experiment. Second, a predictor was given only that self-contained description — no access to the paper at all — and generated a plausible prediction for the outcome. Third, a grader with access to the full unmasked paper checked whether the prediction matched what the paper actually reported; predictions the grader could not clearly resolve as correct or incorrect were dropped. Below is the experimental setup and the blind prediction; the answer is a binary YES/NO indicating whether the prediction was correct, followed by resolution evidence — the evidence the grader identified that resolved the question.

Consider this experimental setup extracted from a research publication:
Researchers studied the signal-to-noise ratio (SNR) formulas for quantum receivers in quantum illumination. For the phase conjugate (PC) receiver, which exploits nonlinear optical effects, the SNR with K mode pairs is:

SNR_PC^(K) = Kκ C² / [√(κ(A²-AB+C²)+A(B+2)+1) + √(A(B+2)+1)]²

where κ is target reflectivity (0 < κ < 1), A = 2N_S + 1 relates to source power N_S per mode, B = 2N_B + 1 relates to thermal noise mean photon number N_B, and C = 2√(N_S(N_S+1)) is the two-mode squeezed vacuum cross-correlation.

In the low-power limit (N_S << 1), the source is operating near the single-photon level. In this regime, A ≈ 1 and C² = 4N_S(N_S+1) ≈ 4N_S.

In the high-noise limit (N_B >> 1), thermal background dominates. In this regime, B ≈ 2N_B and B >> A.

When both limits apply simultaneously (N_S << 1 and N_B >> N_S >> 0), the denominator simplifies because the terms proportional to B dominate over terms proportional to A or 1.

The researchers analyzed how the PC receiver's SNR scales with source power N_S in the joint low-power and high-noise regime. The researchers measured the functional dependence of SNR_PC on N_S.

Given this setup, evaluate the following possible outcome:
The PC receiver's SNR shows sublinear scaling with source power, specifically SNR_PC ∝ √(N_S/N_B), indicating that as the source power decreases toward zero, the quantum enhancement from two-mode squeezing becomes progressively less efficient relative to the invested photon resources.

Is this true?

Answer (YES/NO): NO